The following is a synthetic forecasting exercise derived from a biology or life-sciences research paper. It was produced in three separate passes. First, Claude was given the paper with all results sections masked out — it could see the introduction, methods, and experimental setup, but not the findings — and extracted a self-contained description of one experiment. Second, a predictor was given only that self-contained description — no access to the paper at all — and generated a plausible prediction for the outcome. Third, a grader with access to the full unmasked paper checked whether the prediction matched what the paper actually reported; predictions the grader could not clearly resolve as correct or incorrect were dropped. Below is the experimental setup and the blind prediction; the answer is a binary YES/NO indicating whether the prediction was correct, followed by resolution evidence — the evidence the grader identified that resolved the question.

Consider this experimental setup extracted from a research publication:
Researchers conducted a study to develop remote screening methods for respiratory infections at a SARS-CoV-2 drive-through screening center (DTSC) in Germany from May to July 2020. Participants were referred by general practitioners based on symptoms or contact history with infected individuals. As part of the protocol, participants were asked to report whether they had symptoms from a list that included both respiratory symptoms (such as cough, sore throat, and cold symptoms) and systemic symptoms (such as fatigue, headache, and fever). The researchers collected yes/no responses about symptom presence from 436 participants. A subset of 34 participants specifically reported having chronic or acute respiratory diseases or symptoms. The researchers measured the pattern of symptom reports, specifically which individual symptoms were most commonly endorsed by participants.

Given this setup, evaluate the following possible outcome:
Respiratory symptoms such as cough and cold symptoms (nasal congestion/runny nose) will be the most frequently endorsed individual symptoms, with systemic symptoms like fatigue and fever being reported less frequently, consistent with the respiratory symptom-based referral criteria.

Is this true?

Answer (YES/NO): NO